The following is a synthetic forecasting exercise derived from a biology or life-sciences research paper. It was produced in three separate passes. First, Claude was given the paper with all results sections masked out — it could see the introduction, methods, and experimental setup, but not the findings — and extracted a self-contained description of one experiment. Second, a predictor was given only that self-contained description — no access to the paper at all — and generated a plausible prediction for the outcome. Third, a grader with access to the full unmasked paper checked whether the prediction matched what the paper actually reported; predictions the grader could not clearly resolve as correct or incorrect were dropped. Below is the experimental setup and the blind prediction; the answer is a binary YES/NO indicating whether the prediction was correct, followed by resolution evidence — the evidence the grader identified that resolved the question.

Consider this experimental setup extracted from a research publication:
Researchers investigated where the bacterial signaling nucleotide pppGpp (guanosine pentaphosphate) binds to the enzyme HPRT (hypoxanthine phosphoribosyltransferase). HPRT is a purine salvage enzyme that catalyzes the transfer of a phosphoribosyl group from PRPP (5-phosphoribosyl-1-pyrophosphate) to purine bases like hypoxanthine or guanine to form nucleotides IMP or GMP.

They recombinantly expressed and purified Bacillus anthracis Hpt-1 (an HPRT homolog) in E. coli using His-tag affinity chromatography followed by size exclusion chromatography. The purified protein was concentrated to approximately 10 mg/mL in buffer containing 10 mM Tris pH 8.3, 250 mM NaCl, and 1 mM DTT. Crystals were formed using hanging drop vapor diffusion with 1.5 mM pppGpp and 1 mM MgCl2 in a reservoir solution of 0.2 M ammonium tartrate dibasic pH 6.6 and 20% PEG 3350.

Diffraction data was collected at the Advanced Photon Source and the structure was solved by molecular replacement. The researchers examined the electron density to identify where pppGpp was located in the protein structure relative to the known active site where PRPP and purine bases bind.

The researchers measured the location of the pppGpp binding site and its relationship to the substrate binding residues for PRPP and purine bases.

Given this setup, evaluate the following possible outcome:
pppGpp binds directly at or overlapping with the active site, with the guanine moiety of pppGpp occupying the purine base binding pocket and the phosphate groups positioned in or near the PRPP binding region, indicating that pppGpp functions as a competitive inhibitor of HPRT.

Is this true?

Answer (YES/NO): YES